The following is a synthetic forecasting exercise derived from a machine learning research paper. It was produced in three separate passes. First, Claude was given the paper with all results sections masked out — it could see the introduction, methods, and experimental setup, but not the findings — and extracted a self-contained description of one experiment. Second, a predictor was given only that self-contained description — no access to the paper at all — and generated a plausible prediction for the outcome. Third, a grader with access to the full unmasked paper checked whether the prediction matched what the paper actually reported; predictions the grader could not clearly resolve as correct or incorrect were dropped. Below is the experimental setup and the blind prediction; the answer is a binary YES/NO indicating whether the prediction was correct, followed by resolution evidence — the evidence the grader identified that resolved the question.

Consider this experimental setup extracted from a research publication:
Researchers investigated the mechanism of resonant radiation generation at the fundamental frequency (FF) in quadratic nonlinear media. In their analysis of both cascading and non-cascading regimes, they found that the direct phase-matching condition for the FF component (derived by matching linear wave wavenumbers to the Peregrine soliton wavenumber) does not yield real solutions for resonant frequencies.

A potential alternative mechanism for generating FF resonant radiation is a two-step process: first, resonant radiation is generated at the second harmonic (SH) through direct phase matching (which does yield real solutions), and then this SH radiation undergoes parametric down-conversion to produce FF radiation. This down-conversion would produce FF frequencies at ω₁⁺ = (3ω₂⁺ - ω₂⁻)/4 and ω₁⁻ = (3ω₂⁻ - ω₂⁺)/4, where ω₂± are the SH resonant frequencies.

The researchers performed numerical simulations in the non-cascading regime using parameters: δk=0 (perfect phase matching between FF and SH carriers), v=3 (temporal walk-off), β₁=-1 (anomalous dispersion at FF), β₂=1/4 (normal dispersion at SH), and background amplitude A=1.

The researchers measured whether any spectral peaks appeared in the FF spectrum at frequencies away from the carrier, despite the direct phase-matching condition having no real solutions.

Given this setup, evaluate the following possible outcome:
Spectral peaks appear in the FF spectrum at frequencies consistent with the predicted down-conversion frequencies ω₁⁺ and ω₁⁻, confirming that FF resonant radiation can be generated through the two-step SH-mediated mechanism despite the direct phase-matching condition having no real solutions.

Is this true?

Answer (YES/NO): YES